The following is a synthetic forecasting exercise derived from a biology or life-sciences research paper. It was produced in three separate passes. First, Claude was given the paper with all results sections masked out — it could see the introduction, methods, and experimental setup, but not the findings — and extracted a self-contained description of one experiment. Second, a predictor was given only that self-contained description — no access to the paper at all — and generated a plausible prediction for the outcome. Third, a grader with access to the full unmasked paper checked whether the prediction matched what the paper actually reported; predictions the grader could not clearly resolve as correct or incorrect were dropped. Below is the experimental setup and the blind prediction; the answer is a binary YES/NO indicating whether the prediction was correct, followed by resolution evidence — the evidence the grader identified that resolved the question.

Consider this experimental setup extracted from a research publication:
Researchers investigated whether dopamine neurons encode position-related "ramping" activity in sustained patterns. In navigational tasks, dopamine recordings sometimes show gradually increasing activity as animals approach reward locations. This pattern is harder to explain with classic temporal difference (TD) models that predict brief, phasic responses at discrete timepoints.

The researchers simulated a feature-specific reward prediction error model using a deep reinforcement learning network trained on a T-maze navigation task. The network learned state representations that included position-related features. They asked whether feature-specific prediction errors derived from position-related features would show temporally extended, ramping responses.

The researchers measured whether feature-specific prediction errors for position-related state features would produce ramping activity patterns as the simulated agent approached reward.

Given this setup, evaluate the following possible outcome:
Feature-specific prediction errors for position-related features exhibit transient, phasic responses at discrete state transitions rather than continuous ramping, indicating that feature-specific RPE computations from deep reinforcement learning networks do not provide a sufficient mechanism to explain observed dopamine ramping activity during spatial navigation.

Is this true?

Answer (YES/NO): NO